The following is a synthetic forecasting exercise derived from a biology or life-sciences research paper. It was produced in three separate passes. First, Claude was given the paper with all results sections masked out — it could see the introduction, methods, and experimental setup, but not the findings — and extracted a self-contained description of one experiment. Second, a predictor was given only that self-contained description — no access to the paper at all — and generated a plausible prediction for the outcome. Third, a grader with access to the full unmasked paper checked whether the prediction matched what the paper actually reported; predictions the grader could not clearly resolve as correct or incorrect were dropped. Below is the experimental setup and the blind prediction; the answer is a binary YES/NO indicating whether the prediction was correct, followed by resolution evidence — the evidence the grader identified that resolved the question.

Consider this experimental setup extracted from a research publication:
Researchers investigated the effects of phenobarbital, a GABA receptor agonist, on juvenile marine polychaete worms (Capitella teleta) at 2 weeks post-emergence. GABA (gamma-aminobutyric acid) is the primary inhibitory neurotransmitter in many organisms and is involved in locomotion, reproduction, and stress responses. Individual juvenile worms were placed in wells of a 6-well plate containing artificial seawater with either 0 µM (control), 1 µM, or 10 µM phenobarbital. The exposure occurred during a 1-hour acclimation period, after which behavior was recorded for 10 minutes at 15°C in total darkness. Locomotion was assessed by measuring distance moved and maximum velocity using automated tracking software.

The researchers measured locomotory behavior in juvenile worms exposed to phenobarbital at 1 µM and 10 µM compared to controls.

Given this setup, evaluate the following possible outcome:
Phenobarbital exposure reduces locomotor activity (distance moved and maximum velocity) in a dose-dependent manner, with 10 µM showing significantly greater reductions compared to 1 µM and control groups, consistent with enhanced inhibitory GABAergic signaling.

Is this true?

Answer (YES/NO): NO